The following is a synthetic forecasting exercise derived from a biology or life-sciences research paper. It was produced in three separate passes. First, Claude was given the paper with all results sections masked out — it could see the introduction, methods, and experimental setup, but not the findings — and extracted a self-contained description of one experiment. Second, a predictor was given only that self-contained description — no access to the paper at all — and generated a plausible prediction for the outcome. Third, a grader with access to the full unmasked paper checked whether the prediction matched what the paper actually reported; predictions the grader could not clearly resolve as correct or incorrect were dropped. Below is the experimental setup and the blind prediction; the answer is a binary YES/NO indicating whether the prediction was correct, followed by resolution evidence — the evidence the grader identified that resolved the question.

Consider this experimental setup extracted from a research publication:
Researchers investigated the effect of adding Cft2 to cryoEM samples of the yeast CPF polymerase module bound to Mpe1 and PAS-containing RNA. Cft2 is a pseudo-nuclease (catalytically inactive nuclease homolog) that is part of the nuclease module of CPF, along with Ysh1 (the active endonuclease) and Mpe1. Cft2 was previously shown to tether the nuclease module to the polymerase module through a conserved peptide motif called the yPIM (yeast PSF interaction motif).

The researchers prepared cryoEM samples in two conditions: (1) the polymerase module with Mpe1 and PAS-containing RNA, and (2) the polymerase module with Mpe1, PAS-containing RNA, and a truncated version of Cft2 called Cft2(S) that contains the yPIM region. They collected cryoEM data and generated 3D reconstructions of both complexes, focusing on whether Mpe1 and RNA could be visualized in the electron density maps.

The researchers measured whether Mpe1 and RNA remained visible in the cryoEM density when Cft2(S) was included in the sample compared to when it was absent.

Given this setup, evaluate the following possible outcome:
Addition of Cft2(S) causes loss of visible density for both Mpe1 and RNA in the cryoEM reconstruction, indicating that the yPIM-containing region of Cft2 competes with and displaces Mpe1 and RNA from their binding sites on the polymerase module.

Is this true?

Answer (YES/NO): NO